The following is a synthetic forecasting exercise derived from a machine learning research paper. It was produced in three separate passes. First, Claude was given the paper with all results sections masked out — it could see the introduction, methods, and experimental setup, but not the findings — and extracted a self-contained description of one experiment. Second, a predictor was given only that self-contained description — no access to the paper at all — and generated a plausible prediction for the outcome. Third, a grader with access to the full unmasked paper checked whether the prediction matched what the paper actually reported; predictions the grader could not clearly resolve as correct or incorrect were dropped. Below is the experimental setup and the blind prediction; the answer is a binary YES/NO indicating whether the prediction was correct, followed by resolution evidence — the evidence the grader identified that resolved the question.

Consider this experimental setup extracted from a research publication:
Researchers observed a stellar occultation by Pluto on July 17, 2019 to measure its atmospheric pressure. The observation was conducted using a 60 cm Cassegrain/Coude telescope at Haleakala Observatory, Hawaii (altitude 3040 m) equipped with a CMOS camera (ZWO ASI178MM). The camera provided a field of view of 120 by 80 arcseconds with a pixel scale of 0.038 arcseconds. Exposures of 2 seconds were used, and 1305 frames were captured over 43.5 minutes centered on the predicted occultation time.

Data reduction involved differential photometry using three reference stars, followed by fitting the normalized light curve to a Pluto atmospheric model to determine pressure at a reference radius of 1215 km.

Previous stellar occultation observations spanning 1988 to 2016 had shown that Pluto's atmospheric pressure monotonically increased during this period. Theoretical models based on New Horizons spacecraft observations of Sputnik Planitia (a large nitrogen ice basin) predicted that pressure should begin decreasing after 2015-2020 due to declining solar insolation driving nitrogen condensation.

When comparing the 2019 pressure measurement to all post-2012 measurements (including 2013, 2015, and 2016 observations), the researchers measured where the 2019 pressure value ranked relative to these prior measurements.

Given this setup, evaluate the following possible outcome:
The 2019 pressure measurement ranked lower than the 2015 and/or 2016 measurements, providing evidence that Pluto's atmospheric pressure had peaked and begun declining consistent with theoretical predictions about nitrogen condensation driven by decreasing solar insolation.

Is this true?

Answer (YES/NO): YES